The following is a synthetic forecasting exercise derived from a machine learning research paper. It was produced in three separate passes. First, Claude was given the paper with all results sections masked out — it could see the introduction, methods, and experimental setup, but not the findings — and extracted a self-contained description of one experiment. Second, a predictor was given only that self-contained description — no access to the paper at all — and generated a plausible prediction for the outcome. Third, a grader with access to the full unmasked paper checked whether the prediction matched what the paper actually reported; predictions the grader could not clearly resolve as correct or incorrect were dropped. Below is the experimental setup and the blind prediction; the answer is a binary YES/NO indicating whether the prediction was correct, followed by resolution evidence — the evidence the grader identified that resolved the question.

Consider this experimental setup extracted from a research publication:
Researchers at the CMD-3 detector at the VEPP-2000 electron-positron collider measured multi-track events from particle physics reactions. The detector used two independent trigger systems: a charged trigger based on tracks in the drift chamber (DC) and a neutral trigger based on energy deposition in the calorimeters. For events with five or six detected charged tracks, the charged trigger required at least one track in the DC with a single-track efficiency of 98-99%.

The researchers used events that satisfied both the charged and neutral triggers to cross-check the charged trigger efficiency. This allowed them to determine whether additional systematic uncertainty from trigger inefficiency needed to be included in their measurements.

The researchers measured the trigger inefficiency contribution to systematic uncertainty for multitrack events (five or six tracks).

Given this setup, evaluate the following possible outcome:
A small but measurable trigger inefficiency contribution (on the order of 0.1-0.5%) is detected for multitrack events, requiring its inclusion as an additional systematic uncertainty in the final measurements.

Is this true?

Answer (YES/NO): NO